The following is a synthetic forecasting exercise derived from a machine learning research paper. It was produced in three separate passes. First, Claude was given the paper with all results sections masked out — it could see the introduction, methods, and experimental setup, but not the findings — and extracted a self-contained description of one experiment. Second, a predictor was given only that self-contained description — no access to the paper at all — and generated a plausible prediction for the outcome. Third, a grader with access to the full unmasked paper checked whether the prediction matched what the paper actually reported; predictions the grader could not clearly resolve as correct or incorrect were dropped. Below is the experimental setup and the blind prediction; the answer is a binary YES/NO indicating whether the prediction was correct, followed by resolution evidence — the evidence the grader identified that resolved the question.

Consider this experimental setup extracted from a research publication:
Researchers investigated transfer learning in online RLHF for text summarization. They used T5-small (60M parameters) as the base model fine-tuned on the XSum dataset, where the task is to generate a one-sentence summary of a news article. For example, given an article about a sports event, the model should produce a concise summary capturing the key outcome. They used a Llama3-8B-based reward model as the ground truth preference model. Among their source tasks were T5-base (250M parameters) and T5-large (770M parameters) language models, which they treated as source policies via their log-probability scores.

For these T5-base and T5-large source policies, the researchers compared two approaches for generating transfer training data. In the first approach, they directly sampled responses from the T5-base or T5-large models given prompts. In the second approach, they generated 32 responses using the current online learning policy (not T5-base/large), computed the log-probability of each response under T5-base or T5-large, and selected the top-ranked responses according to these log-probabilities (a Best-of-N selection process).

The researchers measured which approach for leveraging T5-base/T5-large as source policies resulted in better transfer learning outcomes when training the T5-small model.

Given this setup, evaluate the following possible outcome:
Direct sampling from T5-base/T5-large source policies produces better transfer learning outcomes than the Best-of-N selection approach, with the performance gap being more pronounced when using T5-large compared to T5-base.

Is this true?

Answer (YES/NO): NO